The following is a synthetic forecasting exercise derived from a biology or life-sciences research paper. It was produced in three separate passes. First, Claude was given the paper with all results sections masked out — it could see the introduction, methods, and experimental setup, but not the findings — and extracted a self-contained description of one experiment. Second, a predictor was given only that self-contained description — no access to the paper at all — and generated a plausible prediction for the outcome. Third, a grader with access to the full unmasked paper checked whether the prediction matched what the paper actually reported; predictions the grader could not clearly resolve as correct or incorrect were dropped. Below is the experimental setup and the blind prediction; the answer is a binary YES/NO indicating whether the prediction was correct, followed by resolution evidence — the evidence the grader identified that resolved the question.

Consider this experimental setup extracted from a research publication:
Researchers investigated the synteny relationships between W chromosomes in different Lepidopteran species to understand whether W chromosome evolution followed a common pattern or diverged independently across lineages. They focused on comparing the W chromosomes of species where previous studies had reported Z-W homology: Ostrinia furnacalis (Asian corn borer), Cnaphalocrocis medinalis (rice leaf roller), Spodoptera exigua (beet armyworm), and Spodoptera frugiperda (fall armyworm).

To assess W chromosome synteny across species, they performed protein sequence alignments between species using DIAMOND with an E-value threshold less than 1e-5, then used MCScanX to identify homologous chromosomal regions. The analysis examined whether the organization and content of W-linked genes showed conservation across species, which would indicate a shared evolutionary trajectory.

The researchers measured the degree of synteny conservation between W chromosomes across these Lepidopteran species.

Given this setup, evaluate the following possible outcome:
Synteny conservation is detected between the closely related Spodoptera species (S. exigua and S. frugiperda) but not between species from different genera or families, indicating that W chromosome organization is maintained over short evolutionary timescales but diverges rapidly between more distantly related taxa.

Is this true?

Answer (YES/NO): NO